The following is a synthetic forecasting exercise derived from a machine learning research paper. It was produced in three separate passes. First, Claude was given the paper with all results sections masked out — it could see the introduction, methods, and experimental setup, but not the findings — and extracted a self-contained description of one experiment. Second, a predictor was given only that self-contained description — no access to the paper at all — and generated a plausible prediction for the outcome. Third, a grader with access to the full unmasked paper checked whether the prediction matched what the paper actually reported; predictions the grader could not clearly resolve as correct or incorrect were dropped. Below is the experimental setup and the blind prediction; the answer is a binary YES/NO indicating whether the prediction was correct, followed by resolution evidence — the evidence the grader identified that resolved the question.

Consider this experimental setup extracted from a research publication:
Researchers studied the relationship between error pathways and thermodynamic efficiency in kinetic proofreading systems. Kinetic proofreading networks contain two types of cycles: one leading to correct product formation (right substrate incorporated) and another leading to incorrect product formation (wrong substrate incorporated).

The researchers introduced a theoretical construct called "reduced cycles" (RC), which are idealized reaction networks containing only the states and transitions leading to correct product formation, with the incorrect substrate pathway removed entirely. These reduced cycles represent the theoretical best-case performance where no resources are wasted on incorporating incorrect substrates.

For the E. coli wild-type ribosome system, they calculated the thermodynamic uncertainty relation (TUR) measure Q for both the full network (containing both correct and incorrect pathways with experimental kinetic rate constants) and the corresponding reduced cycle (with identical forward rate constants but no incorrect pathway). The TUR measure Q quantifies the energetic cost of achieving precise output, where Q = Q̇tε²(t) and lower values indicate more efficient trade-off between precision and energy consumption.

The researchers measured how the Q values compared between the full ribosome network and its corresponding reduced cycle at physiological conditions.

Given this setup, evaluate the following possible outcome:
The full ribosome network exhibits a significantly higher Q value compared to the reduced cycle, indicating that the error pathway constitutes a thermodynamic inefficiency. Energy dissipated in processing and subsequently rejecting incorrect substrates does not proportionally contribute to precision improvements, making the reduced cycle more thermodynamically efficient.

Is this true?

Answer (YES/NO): YES